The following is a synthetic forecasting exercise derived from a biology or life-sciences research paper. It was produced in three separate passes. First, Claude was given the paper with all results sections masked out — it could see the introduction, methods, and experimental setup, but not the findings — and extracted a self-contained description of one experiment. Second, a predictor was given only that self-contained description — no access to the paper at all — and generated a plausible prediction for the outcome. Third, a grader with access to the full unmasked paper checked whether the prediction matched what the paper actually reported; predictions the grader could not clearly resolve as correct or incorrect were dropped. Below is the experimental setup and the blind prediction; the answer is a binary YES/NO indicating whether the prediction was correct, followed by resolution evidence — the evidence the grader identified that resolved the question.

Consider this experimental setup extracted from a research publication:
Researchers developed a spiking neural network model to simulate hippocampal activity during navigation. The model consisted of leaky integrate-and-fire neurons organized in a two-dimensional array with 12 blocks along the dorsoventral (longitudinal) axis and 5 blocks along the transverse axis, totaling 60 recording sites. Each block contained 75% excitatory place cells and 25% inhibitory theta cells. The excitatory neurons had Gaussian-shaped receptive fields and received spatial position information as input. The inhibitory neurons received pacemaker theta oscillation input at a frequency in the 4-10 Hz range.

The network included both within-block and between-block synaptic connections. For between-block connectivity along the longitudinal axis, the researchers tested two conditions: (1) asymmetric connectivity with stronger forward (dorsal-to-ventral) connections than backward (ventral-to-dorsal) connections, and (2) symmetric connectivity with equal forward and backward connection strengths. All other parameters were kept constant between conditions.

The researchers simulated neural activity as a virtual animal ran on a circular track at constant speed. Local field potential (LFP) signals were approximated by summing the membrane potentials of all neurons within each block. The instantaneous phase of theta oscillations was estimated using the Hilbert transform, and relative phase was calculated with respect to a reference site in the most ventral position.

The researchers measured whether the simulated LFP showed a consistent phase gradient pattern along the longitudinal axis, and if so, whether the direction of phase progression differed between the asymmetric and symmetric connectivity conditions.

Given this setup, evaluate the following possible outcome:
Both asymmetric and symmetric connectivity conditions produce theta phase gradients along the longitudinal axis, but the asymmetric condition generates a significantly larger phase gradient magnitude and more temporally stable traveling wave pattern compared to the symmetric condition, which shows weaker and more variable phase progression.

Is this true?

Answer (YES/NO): NO